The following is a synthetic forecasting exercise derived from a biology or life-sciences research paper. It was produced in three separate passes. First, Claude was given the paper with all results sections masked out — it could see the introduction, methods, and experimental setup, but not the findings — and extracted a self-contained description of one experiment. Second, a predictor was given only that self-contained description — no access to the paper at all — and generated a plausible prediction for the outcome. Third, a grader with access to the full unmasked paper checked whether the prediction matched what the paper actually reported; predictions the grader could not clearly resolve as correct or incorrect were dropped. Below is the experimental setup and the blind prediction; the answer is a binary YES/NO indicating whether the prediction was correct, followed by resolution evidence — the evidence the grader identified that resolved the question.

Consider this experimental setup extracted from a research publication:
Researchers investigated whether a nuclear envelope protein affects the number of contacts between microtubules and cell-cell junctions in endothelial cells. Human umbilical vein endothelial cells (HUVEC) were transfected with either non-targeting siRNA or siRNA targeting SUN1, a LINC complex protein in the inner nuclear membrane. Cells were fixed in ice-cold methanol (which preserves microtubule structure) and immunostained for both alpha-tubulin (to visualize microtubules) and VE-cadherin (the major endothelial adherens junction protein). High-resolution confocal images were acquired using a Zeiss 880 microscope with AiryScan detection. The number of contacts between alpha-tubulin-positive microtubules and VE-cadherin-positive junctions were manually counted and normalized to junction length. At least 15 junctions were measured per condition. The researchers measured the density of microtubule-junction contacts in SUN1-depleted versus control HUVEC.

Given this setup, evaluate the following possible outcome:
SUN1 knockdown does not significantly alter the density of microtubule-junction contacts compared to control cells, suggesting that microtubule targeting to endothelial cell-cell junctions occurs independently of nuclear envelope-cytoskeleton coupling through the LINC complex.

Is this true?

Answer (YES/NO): NO